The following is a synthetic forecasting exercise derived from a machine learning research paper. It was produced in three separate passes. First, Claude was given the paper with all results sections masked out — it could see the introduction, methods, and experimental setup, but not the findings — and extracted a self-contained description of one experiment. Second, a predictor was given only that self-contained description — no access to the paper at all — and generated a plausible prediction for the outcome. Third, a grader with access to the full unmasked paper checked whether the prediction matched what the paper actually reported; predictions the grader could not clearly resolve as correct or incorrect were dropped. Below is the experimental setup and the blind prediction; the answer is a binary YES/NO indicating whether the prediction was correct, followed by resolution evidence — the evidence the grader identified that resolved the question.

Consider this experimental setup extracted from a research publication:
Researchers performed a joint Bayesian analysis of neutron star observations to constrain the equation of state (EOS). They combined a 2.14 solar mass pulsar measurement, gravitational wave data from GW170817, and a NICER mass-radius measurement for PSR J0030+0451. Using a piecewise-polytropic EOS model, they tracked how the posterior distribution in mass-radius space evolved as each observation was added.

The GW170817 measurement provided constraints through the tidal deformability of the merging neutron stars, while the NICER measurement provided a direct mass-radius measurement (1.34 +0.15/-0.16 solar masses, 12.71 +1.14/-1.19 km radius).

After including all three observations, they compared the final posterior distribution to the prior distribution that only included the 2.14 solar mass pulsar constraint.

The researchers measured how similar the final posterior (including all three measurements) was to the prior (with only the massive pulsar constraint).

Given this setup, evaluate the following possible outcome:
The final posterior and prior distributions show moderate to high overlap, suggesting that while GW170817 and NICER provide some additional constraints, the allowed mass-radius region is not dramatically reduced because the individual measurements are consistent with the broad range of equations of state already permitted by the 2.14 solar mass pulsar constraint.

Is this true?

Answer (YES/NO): YES